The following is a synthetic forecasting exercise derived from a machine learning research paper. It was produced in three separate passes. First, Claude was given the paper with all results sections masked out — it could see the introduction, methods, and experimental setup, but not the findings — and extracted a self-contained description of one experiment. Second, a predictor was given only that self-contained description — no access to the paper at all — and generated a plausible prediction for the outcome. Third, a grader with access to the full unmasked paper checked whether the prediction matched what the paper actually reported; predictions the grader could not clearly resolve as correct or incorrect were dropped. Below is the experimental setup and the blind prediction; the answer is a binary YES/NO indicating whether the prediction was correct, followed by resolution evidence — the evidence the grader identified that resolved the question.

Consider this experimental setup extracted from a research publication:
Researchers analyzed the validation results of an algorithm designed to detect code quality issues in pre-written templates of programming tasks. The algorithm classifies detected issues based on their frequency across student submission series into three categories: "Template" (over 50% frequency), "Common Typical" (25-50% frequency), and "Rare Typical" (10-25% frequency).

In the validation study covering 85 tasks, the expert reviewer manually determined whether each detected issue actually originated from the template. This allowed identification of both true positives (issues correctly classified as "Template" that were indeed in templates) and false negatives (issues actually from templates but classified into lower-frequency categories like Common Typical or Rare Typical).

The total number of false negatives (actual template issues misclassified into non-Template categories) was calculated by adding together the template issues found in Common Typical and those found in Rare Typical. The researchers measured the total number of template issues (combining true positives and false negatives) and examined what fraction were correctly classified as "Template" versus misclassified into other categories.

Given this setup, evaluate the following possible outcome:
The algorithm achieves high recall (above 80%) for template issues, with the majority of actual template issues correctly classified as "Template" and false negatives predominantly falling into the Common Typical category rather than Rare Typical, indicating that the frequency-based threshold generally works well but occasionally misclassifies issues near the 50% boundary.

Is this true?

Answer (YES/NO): NO